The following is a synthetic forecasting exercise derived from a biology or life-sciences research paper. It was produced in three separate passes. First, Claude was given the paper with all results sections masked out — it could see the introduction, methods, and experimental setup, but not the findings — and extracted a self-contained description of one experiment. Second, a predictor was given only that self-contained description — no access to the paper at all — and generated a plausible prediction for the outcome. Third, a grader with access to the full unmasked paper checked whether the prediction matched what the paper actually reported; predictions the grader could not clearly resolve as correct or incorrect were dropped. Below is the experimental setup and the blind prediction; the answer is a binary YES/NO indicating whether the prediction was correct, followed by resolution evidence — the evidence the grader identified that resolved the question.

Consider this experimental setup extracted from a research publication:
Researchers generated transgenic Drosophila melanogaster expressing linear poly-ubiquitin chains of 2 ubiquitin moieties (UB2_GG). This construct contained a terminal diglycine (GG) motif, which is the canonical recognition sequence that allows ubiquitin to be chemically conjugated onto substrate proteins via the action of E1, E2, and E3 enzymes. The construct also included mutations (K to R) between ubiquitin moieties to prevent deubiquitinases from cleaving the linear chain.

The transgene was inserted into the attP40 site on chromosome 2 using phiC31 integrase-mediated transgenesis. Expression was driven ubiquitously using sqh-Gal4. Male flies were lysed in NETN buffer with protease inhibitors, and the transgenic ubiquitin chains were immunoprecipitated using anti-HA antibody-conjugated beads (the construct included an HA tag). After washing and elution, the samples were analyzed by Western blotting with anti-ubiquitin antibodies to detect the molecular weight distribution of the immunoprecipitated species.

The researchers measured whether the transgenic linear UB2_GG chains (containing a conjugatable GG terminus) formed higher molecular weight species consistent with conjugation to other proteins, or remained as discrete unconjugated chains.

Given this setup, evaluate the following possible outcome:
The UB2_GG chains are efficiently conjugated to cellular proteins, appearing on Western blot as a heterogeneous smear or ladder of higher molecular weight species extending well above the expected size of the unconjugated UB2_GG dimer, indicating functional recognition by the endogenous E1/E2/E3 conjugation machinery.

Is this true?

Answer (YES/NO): YES